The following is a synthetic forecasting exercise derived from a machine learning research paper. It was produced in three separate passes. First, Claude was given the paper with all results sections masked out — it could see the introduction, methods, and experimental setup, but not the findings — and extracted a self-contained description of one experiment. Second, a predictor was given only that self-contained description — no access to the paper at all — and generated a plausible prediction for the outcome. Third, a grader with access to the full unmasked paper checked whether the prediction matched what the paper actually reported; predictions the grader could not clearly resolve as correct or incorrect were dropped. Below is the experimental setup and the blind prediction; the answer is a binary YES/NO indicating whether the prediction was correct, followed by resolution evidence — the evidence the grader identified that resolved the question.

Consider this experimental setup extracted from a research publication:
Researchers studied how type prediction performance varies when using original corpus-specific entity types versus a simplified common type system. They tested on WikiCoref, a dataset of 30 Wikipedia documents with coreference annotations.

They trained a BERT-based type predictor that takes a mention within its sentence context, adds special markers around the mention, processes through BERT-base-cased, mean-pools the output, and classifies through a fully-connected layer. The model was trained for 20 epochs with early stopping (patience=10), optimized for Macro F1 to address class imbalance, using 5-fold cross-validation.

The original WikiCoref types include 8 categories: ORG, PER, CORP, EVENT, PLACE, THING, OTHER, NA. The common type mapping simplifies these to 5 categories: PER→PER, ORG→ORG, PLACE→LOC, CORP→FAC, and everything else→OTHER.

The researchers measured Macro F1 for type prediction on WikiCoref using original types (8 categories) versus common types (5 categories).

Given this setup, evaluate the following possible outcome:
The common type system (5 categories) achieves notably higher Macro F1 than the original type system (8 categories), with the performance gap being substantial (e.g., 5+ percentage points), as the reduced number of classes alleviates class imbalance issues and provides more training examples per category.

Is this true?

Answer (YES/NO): YES